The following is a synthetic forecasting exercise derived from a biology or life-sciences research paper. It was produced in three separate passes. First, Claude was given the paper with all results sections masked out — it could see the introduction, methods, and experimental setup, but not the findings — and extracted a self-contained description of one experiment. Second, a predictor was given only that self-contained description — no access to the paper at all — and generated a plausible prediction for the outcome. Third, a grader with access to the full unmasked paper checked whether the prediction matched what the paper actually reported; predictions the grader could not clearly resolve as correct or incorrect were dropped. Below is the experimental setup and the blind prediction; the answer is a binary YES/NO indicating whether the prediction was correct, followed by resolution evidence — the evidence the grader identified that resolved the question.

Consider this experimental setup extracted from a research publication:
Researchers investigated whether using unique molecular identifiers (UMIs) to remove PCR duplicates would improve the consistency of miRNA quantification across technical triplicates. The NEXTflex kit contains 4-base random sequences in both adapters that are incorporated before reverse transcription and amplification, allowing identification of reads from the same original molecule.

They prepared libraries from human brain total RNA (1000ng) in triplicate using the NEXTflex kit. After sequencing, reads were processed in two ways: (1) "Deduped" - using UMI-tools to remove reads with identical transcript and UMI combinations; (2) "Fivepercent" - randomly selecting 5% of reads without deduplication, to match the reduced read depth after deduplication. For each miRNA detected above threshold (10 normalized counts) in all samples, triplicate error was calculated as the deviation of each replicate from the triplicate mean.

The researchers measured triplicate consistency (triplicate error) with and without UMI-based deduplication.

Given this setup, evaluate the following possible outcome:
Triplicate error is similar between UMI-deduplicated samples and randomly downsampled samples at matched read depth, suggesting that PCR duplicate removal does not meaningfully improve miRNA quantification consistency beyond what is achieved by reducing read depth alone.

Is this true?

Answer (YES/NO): NO